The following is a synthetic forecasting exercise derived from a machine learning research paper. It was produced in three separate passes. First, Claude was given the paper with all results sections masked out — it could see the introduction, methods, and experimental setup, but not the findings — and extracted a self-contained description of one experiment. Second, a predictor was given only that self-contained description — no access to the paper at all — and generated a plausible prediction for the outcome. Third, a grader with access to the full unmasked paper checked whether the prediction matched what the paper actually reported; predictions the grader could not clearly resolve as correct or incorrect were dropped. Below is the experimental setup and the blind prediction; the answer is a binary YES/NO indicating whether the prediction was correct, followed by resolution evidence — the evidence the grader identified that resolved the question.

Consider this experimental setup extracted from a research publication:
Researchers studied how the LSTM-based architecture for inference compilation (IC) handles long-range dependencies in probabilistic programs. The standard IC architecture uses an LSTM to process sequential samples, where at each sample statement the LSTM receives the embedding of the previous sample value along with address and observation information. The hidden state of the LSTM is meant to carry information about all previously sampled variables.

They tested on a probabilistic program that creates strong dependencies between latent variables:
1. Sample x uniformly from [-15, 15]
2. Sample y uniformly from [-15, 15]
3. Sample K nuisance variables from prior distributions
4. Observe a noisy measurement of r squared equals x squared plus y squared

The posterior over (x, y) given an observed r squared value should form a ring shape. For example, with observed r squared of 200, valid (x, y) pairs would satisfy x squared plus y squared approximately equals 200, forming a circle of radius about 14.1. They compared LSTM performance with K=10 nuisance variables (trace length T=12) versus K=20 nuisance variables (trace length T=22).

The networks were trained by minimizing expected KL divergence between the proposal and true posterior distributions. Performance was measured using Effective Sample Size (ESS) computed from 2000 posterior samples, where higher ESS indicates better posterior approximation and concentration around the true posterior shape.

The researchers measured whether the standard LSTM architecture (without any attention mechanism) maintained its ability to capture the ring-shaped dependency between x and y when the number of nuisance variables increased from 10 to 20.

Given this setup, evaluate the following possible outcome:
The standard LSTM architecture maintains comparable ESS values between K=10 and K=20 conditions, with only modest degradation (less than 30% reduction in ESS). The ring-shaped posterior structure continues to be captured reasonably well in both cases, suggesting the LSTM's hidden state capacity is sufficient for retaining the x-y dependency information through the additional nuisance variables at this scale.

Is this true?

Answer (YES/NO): NO